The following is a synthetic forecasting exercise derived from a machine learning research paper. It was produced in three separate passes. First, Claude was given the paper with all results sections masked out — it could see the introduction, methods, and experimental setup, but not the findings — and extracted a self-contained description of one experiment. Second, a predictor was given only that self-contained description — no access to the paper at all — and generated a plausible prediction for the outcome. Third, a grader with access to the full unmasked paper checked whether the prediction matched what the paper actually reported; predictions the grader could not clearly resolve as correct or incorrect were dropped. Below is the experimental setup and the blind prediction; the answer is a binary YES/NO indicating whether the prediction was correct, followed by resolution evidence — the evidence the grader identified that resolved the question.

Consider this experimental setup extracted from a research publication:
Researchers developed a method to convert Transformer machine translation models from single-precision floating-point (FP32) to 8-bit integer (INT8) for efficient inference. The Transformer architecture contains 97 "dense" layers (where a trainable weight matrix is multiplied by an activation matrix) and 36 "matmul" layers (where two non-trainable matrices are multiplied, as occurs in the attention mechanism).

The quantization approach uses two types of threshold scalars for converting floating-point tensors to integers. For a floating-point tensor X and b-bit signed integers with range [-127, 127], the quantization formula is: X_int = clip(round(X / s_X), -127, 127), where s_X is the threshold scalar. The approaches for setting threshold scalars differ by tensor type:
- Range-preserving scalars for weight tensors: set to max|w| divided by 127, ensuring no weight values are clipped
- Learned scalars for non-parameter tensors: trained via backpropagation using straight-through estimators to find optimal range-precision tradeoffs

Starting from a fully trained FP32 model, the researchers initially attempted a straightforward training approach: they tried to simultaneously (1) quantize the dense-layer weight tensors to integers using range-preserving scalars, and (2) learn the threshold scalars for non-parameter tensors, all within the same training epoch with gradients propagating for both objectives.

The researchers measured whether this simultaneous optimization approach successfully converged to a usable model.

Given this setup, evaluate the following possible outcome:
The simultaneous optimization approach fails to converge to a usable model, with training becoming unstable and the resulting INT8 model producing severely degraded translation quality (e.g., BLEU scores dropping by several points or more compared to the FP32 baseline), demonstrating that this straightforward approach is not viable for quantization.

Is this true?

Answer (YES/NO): NO